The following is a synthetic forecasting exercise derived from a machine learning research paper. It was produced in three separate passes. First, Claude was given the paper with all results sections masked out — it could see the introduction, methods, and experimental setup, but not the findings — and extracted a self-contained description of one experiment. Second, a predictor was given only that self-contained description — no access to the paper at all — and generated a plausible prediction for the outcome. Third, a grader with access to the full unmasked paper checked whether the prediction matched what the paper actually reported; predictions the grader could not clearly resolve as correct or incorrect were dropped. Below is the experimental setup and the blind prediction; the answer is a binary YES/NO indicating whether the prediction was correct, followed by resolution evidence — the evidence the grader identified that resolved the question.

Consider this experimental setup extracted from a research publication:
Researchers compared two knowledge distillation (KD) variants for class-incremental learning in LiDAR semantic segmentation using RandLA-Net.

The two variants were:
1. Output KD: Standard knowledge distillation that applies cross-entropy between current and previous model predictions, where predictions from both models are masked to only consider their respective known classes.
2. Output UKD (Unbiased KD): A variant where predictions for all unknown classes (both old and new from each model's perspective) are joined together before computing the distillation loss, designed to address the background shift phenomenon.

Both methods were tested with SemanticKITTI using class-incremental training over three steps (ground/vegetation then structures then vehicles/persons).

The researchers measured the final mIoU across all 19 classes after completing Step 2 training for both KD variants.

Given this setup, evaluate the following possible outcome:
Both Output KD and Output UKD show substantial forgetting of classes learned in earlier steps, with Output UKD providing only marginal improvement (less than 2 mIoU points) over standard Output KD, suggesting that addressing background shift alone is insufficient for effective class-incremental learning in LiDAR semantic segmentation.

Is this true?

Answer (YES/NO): NO